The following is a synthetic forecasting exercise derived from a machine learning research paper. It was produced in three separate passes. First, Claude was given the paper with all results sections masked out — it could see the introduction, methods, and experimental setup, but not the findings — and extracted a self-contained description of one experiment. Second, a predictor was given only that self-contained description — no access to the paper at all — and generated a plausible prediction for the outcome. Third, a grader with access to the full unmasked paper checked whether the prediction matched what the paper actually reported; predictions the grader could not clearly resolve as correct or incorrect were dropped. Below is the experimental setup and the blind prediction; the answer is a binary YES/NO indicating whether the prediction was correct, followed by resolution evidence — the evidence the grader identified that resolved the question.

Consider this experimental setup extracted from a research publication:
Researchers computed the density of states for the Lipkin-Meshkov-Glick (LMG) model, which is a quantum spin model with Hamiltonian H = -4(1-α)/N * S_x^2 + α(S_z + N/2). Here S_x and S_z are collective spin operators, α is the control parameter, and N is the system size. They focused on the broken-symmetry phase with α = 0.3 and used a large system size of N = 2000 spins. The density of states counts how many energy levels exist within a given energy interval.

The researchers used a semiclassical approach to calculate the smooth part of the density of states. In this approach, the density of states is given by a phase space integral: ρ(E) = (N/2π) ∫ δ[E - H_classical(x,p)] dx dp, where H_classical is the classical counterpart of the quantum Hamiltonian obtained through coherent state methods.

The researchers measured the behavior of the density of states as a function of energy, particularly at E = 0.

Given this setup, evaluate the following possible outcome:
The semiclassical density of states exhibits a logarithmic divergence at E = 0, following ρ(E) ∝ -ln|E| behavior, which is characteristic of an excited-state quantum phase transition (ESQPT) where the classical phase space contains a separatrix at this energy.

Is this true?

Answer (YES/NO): YES